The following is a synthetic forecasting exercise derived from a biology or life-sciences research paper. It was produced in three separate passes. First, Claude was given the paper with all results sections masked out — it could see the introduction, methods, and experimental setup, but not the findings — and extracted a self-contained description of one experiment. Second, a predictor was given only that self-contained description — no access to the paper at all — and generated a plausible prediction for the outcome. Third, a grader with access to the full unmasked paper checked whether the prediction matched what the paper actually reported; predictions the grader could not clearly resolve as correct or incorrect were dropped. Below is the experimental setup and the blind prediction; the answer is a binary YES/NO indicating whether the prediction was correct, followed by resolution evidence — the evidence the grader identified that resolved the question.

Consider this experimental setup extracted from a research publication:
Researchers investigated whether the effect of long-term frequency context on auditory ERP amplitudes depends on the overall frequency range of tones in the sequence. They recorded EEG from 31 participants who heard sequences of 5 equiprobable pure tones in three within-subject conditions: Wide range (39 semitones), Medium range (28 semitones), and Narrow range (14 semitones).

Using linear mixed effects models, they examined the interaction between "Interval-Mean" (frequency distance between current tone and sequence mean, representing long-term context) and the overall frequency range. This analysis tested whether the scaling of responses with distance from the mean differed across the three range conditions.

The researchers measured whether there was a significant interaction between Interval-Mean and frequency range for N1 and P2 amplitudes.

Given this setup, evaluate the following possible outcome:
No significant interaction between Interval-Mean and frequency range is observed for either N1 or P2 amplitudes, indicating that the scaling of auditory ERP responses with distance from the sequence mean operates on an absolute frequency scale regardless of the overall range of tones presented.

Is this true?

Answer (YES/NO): NO